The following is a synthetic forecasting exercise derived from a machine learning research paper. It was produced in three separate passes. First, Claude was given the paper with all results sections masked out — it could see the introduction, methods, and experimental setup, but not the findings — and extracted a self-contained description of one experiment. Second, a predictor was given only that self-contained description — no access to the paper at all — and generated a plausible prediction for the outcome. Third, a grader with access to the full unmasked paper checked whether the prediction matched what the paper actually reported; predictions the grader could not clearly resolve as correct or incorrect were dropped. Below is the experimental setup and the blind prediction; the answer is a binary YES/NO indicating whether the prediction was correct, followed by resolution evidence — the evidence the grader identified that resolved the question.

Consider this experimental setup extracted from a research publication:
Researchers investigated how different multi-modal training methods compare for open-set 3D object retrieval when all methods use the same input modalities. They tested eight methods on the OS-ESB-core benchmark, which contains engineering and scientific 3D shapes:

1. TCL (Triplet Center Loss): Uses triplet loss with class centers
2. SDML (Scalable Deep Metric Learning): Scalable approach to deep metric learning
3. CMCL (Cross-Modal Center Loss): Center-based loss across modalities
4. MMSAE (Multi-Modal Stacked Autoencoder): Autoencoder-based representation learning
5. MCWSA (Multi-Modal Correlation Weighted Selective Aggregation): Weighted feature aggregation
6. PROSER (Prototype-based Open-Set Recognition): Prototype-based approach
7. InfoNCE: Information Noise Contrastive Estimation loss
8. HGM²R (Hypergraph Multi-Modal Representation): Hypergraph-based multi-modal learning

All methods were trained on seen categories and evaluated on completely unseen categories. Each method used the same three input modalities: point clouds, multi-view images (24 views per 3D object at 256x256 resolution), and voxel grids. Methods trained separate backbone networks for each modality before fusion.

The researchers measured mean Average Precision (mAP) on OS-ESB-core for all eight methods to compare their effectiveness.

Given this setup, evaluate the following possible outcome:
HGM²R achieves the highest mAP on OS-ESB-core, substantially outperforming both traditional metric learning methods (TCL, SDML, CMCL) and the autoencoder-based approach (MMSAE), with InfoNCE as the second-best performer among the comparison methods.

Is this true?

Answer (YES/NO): NO